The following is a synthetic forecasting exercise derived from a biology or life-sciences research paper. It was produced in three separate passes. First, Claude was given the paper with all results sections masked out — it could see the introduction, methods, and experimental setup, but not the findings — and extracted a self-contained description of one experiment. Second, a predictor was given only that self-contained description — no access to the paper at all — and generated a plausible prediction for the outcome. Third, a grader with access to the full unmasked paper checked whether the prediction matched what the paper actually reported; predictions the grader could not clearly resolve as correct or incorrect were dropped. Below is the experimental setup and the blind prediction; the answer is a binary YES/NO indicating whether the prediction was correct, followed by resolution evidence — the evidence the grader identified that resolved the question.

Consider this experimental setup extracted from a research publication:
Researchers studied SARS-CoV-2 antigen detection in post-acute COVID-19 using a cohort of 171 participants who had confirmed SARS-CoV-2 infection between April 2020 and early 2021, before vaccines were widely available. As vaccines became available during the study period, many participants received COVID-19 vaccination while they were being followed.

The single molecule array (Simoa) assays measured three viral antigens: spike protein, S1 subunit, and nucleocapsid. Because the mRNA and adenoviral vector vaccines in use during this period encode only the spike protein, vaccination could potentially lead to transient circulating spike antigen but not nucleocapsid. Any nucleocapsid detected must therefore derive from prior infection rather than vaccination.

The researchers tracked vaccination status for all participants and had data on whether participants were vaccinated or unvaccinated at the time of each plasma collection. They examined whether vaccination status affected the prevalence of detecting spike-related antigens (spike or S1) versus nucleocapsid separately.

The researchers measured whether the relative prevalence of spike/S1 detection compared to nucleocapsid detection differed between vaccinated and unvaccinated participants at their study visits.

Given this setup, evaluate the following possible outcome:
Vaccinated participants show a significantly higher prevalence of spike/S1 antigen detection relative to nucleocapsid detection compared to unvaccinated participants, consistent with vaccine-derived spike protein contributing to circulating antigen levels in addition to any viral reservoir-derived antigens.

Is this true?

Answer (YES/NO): NO